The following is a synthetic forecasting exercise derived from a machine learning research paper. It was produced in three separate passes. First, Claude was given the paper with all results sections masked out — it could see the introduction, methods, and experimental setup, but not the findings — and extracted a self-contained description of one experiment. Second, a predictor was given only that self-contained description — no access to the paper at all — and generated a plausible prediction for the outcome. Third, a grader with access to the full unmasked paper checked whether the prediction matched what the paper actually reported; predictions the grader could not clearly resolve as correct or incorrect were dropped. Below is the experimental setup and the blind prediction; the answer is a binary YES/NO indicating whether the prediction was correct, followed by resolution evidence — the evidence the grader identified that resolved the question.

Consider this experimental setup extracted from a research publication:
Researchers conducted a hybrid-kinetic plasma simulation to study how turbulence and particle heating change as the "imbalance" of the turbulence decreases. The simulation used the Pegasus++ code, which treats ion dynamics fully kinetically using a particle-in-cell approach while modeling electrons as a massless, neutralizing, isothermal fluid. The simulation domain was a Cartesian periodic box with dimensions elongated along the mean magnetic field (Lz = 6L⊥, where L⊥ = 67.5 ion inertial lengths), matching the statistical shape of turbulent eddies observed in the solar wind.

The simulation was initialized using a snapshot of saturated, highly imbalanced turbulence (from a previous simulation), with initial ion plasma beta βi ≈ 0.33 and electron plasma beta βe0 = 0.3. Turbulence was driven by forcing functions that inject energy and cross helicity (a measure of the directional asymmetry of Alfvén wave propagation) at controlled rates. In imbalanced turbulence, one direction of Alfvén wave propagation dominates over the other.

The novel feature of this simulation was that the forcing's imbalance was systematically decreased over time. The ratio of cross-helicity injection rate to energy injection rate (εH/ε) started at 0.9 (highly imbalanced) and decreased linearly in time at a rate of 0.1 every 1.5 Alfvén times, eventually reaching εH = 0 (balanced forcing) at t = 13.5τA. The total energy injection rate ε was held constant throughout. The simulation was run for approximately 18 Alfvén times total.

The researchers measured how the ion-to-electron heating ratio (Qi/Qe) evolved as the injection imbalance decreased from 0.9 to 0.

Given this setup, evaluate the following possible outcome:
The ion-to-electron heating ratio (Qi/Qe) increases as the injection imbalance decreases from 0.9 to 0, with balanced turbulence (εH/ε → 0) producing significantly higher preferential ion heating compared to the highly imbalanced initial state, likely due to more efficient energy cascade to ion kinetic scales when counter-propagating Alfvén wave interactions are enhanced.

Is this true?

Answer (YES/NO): NO